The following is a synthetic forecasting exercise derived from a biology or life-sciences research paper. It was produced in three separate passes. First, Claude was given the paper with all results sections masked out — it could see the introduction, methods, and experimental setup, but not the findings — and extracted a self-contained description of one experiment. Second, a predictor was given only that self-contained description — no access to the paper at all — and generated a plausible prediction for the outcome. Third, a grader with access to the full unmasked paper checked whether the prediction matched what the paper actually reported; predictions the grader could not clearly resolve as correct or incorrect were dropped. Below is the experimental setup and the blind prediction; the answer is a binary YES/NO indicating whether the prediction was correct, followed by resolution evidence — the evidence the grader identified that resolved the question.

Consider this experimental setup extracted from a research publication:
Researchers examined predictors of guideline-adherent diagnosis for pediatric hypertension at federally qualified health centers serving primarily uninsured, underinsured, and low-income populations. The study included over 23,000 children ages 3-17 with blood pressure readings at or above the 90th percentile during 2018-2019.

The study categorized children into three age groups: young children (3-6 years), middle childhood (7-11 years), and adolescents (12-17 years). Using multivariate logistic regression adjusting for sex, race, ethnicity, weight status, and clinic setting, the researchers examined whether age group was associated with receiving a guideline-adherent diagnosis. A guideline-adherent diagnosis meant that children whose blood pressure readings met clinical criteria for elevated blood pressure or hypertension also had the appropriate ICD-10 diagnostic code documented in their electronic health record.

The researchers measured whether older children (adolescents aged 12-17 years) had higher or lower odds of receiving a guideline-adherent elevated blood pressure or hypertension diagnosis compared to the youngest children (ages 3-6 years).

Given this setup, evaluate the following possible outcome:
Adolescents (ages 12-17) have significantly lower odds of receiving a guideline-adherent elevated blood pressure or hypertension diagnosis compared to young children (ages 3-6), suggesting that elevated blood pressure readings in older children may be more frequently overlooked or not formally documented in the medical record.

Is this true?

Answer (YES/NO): NO